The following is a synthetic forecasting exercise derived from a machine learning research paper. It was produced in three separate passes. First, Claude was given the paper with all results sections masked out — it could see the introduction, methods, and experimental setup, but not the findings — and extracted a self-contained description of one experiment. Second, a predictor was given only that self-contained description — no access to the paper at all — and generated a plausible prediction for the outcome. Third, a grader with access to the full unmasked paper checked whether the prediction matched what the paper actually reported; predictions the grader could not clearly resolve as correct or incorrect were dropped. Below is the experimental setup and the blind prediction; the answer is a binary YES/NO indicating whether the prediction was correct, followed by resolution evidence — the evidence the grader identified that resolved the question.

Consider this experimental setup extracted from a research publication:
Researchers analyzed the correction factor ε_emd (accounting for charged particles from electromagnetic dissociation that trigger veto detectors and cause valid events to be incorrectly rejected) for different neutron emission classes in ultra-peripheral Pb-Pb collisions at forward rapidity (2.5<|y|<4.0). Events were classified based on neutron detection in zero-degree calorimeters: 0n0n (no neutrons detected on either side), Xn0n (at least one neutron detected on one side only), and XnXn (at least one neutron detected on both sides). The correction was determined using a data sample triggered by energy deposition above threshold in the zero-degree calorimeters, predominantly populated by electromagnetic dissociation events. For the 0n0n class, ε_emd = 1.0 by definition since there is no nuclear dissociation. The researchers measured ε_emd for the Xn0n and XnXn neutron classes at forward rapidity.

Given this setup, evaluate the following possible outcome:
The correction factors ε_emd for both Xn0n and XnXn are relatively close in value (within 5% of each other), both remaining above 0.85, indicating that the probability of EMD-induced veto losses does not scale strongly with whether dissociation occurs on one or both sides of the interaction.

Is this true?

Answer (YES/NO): NO